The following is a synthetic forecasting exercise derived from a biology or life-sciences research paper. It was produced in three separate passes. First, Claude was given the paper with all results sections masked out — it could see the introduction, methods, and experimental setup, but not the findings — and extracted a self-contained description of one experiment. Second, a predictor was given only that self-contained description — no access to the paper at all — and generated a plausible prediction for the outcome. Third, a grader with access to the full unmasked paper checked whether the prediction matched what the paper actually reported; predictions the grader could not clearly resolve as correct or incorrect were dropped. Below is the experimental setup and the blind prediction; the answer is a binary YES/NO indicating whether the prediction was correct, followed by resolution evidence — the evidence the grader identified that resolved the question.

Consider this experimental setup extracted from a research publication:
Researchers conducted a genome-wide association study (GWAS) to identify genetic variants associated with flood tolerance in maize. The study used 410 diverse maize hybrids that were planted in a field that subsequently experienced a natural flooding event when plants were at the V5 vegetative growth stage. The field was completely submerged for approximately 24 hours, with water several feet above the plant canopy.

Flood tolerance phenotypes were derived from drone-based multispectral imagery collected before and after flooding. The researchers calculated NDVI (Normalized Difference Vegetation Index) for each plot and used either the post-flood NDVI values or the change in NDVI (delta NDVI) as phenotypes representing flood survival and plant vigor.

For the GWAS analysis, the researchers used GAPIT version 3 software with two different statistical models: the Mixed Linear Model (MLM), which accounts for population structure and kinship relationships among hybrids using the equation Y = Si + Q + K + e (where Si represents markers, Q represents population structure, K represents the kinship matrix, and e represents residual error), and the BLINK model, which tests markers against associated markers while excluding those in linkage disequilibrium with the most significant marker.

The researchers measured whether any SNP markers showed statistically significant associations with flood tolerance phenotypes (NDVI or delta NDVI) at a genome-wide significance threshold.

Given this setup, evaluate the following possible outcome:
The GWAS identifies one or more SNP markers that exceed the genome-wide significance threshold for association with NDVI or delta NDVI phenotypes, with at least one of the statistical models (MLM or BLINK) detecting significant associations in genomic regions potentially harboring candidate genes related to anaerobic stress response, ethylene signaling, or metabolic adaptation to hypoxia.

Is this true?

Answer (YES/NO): NO